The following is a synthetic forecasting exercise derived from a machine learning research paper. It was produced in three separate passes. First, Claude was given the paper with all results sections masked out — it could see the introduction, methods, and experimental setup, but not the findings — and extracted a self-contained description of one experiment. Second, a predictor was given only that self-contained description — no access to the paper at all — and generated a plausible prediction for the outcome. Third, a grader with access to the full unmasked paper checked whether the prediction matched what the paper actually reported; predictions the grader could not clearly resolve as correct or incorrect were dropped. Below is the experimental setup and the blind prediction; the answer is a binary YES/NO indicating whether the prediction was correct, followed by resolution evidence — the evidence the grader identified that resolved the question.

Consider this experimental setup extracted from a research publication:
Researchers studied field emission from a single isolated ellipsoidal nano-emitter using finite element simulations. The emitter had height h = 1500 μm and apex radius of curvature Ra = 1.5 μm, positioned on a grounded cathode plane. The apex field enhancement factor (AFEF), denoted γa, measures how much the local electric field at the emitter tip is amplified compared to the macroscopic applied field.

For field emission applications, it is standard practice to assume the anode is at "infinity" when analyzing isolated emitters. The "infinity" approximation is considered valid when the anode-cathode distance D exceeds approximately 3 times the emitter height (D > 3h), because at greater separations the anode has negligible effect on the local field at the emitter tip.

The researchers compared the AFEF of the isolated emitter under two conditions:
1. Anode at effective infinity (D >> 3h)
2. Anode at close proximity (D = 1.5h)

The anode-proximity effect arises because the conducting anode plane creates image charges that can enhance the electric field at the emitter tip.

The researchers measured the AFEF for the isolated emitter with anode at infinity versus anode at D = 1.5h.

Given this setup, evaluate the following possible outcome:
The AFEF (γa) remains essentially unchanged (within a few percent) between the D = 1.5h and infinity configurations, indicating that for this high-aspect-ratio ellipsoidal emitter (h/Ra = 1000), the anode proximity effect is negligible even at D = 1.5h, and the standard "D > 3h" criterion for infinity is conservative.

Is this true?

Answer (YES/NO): NO